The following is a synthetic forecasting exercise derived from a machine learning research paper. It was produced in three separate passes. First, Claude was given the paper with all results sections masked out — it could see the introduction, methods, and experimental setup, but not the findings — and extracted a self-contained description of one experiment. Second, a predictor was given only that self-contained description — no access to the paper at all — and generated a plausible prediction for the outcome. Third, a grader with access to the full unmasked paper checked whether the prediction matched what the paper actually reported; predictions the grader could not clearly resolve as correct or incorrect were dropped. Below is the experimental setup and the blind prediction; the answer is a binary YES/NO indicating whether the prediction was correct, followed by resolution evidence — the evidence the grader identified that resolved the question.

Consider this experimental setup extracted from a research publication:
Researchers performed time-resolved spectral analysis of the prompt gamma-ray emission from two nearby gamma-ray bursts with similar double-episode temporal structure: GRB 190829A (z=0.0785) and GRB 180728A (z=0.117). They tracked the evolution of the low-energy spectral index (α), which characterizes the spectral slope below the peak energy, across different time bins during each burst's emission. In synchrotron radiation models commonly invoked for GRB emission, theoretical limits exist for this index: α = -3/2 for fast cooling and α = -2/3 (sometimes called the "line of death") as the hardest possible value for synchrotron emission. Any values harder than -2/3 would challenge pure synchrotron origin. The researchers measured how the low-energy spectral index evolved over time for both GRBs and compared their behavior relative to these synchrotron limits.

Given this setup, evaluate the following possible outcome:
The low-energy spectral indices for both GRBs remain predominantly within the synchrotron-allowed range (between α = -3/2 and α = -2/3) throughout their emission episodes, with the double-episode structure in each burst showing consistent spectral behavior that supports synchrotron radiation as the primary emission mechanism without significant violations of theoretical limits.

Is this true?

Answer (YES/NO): NO